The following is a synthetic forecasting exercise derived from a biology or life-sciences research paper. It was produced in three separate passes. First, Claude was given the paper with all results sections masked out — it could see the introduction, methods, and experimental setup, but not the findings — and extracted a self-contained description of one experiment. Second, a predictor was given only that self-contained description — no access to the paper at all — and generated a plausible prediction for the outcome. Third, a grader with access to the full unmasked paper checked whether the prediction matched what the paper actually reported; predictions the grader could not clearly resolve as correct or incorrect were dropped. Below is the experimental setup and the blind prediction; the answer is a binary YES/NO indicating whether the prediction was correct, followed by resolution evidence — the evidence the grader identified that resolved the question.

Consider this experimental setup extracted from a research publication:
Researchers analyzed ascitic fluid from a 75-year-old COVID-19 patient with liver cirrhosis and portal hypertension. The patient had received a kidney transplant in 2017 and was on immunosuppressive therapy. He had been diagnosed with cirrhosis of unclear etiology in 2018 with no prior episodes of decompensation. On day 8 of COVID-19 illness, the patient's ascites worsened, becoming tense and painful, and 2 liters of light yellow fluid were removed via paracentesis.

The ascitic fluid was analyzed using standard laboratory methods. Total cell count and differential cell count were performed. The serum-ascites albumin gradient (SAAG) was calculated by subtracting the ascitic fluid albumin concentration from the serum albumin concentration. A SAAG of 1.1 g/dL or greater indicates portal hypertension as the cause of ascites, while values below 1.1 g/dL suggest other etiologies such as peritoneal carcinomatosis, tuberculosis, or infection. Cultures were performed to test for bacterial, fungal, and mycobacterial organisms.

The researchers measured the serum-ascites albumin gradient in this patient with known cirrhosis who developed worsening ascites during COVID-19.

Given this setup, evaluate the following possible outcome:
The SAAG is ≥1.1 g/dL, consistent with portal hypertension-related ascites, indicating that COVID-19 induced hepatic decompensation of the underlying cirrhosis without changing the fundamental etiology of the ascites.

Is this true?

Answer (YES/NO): YES